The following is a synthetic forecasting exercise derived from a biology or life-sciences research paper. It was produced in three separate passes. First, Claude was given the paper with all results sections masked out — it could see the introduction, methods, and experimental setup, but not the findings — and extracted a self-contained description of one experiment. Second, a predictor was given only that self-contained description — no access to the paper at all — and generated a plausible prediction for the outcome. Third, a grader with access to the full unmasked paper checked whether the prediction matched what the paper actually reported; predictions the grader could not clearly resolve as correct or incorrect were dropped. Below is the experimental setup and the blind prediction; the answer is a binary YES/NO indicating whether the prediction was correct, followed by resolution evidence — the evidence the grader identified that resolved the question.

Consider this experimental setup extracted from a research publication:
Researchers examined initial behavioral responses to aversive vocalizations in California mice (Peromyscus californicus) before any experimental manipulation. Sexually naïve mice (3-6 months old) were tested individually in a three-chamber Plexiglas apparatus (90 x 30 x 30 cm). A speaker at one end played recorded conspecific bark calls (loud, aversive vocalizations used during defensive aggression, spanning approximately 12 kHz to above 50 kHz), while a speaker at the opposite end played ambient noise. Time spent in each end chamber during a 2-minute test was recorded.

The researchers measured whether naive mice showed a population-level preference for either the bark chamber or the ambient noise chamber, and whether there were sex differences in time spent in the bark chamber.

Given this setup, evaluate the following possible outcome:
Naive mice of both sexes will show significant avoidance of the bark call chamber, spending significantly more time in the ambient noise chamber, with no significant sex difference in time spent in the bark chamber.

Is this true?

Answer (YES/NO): NO